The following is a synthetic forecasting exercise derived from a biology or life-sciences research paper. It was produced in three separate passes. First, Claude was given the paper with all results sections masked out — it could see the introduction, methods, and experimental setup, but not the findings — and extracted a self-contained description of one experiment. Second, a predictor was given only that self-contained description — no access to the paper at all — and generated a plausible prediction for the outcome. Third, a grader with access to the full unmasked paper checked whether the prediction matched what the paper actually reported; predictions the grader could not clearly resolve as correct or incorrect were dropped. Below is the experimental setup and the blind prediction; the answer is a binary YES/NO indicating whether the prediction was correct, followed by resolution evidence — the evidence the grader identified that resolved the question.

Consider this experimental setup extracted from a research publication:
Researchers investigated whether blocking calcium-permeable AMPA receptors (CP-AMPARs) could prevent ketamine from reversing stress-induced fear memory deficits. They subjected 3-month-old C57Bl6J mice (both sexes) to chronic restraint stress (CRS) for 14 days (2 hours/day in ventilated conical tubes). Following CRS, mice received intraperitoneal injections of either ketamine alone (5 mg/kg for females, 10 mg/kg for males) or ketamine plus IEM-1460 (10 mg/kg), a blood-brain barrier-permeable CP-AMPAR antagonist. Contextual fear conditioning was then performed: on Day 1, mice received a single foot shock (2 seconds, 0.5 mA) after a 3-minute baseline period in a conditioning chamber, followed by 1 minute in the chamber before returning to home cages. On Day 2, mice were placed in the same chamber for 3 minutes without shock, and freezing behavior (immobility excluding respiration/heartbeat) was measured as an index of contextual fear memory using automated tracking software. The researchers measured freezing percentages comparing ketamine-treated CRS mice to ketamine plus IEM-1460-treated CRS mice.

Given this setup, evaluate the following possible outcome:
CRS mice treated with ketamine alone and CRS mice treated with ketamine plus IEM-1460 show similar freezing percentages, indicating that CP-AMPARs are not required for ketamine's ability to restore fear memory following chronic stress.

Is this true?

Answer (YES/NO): NO